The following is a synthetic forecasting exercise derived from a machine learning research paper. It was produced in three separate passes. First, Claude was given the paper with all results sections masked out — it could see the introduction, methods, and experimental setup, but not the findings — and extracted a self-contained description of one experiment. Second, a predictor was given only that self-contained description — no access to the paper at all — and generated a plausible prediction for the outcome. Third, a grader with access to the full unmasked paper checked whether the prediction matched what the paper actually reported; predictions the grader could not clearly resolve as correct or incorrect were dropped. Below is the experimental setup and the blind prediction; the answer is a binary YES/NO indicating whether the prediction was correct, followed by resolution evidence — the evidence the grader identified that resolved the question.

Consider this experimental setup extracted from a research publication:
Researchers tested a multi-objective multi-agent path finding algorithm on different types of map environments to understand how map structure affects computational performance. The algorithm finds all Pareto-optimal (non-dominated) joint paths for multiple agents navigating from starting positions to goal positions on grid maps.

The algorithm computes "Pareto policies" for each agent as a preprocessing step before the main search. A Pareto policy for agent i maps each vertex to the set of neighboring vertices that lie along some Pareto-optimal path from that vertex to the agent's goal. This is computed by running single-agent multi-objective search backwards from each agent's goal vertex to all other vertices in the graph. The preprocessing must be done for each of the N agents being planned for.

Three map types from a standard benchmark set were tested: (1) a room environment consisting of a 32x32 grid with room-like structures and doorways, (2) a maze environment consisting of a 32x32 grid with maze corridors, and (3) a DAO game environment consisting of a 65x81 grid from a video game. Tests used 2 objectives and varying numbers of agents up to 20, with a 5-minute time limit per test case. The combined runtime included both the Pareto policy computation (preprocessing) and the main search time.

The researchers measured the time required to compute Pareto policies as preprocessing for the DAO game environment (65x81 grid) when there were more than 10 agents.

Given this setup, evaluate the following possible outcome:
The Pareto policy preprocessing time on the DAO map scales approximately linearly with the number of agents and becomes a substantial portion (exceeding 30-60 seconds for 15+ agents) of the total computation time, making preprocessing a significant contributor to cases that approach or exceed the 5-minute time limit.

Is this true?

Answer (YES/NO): YES